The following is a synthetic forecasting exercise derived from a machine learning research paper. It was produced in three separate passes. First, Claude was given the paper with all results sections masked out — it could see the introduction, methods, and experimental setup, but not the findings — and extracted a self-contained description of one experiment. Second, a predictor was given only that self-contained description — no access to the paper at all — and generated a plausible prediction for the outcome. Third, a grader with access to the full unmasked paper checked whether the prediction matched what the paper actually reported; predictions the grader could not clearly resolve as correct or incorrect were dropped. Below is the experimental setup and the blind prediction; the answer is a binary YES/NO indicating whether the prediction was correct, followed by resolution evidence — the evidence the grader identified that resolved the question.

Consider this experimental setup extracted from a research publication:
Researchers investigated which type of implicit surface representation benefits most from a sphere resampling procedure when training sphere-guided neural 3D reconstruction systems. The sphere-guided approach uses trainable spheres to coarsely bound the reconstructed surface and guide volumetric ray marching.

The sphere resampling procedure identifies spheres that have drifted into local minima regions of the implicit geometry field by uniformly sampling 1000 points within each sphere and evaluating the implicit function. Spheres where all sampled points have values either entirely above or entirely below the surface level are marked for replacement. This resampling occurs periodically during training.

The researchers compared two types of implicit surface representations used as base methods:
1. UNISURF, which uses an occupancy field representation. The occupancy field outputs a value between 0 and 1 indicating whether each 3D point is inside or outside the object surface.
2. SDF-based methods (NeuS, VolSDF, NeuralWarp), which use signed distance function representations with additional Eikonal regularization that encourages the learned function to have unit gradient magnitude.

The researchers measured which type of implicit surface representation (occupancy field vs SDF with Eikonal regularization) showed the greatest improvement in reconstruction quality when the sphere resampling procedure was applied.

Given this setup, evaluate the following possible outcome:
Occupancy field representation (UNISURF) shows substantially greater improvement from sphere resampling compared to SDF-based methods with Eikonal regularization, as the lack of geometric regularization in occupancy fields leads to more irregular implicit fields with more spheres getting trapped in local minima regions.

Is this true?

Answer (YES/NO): YES